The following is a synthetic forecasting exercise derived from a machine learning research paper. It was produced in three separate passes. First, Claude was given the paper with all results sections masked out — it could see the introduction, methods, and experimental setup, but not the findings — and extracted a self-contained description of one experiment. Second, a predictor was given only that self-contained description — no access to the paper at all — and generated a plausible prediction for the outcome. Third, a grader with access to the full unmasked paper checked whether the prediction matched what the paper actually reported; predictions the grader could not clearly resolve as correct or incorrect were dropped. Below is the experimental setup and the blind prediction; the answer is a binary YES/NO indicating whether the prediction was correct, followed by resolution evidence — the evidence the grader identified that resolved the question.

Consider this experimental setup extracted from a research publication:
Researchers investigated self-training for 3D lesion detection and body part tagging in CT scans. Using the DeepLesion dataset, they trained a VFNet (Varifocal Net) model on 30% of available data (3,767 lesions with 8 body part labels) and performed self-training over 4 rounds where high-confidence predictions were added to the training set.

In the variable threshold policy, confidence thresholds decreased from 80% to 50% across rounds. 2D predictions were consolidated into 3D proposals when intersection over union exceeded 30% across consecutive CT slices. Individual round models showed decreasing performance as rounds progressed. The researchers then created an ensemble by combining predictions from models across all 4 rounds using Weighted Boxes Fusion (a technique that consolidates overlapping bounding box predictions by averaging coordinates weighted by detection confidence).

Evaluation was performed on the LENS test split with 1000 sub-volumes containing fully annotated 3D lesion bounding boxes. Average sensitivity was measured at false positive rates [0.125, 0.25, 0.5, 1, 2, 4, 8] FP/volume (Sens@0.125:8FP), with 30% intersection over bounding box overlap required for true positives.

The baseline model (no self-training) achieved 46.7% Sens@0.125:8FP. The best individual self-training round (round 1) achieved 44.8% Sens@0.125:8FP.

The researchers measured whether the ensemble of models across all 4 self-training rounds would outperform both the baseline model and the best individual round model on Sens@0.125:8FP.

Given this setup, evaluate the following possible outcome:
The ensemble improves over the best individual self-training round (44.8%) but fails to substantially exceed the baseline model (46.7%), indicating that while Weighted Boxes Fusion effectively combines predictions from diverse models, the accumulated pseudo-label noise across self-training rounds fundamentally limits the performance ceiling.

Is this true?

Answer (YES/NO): NO